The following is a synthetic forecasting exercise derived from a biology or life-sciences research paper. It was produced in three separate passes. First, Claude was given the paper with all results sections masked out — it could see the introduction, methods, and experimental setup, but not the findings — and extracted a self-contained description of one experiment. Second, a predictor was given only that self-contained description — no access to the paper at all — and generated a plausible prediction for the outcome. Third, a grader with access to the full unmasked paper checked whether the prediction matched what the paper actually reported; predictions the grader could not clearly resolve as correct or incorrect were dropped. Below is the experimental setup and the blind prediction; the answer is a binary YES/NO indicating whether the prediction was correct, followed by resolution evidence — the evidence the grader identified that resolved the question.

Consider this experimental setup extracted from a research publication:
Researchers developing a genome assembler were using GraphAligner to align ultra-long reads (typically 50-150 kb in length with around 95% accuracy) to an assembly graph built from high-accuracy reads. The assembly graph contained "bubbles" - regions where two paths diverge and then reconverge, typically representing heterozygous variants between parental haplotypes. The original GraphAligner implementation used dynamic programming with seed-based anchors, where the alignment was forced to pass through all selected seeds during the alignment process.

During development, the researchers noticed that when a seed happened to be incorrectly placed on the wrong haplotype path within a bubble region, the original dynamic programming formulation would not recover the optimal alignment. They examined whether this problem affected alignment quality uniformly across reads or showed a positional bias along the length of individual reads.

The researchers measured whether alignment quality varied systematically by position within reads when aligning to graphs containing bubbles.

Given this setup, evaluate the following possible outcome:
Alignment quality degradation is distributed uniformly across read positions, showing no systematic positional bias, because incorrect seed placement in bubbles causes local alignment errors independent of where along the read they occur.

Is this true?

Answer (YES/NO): NO